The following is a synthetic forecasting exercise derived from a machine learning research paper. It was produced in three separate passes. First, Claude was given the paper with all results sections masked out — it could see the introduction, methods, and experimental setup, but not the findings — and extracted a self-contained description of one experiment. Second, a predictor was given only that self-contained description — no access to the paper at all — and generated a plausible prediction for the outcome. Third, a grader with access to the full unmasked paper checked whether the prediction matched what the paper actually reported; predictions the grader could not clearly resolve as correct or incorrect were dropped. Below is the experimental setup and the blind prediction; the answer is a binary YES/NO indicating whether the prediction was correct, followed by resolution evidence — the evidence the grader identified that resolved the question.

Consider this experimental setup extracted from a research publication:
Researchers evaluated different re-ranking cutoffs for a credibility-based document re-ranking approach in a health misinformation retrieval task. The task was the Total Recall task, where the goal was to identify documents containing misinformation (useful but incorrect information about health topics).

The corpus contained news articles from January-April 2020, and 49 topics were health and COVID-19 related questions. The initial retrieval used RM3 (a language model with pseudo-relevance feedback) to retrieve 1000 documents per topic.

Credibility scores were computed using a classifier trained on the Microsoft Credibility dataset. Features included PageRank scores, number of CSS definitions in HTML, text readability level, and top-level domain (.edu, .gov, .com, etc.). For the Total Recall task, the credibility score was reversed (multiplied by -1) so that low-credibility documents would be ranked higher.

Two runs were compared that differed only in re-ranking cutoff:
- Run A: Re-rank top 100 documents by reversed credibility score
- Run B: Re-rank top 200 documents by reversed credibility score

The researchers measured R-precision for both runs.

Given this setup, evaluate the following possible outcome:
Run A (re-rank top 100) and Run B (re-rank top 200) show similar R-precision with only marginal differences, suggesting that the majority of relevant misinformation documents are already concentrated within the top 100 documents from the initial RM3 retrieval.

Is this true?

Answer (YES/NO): NO